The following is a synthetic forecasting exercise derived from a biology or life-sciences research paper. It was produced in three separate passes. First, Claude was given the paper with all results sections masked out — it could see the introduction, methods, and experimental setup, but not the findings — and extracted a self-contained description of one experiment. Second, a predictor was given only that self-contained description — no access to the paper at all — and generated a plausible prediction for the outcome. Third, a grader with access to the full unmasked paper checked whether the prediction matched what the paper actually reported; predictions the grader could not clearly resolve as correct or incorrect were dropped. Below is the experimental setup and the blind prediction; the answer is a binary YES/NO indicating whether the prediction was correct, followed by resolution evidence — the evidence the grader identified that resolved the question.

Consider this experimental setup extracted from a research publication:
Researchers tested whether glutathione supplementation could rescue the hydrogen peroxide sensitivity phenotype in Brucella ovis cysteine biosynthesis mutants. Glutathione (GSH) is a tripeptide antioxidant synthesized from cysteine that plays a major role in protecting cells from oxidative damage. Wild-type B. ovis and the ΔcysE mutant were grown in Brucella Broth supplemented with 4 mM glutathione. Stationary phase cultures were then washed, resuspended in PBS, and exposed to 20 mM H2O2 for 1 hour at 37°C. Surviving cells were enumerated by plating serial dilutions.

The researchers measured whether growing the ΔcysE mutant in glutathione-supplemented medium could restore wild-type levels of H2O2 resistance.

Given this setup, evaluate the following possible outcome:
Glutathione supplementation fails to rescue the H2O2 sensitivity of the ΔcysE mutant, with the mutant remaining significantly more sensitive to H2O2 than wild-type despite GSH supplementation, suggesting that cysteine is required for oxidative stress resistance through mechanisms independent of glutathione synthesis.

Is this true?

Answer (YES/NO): NO